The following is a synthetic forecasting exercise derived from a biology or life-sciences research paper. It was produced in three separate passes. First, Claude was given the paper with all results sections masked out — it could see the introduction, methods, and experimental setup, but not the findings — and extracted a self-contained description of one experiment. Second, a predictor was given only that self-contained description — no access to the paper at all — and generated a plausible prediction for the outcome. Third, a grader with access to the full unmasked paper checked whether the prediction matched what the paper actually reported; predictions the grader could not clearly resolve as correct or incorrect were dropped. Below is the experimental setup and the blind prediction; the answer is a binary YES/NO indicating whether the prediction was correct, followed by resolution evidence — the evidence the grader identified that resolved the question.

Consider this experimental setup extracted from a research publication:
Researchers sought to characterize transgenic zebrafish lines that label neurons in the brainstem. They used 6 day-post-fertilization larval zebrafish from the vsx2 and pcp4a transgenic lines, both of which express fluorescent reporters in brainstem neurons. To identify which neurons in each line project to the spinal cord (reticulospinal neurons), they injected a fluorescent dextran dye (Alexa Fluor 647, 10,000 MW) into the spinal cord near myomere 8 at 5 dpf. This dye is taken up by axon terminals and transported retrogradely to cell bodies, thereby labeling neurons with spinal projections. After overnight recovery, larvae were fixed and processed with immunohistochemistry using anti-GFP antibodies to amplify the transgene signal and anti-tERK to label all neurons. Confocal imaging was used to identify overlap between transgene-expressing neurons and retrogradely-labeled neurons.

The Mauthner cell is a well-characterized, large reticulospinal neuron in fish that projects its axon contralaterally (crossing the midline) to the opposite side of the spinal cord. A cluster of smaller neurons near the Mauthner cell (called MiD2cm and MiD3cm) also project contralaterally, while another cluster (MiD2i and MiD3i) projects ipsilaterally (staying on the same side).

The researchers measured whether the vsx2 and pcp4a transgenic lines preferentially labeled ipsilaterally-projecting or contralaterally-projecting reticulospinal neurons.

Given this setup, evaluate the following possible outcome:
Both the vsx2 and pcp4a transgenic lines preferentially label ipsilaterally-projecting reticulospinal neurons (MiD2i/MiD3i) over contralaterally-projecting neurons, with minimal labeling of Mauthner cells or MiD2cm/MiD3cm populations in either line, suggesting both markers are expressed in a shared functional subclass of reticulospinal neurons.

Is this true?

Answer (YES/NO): NO